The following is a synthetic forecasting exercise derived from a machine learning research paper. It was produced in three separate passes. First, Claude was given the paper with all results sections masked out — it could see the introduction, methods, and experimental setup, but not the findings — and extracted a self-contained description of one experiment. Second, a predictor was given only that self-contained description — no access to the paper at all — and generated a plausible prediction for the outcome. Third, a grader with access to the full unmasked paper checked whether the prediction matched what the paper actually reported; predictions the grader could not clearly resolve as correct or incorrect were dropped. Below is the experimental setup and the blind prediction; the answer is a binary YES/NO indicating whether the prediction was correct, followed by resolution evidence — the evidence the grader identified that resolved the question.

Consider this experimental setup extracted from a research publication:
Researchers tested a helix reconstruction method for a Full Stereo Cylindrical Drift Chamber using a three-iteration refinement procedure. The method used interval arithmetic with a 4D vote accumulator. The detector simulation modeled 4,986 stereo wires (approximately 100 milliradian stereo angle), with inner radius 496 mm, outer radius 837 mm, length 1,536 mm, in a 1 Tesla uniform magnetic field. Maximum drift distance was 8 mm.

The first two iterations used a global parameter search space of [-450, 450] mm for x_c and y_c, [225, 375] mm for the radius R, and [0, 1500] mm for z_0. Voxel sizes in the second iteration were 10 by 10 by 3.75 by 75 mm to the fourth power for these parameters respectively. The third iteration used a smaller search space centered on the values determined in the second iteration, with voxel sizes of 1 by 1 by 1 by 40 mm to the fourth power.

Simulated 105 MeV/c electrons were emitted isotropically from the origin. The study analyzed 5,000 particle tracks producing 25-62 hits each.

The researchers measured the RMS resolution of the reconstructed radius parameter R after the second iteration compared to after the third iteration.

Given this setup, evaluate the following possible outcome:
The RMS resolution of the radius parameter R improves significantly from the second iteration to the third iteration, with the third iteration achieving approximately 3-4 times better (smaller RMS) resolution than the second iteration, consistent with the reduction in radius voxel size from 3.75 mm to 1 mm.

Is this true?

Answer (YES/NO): NO